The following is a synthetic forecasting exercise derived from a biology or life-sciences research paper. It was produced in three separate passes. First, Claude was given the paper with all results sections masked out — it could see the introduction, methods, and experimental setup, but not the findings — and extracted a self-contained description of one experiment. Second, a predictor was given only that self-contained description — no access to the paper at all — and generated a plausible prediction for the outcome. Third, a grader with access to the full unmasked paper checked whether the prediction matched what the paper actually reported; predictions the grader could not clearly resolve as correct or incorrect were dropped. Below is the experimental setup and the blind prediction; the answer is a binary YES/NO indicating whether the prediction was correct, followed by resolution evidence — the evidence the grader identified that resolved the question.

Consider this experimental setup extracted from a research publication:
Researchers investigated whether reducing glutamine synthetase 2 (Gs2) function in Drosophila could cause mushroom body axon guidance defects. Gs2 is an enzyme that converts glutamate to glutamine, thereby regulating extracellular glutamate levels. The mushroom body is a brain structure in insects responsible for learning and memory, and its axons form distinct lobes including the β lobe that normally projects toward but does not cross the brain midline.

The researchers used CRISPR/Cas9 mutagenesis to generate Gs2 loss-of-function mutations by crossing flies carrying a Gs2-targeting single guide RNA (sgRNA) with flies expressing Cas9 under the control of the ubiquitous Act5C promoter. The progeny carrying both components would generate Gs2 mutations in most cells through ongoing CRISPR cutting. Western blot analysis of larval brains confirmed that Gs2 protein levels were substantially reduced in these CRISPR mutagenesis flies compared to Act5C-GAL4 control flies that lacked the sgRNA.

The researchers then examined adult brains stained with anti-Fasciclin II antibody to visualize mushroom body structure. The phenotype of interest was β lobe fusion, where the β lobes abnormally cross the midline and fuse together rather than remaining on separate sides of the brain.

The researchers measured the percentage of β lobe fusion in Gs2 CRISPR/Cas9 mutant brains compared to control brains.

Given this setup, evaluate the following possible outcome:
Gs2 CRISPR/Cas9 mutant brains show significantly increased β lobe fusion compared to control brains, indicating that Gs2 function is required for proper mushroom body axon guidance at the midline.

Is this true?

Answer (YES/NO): YES